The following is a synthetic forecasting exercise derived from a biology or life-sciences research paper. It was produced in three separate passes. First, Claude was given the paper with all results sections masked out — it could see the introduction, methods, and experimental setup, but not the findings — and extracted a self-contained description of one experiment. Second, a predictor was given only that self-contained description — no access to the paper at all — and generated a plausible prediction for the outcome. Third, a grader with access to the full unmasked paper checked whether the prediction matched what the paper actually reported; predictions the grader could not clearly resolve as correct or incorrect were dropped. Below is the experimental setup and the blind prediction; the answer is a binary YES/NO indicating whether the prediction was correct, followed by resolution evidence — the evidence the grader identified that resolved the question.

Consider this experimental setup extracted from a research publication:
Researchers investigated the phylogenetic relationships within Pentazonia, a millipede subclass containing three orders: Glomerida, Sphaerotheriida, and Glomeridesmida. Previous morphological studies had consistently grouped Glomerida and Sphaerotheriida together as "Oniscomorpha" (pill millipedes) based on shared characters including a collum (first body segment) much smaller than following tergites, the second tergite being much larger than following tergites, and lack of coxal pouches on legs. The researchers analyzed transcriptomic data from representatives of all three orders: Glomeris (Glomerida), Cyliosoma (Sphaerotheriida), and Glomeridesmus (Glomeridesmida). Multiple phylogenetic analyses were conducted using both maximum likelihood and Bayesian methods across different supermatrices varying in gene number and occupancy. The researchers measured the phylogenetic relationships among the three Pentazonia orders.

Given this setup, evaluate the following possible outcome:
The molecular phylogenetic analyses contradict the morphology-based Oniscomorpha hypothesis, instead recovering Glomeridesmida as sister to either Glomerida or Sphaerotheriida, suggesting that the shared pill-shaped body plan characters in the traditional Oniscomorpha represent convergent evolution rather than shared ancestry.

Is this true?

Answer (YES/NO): NO